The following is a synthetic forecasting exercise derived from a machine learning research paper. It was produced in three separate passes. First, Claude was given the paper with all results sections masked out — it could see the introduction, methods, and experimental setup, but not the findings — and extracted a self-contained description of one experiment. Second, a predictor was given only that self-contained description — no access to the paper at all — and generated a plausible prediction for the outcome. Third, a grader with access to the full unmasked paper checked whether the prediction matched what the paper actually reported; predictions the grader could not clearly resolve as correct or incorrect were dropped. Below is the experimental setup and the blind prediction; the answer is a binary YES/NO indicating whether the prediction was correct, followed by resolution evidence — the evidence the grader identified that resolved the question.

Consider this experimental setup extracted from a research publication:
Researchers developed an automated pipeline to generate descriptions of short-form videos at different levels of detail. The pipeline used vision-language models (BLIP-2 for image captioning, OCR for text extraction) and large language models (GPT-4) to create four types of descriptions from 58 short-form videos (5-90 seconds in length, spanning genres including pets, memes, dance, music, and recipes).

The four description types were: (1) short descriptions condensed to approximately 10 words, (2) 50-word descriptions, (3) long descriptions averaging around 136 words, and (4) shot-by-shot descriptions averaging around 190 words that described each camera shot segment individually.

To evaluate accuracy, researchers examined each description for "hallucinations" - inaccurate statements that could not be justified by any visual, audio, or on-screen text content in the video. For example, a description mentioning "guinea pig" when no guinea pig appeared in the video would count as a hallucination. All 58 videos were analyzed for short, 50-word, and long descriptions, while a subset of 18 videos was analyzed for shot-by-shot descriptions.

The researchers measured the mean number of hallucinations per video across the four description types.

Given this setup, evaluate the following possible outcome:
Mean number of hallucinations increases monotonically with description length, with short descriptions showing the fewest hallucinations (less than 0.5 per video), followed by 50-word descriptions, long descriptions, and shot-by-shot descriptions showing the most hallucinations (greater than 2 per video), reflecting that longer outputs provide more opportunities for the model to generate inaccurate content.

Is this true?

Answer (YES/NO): NO